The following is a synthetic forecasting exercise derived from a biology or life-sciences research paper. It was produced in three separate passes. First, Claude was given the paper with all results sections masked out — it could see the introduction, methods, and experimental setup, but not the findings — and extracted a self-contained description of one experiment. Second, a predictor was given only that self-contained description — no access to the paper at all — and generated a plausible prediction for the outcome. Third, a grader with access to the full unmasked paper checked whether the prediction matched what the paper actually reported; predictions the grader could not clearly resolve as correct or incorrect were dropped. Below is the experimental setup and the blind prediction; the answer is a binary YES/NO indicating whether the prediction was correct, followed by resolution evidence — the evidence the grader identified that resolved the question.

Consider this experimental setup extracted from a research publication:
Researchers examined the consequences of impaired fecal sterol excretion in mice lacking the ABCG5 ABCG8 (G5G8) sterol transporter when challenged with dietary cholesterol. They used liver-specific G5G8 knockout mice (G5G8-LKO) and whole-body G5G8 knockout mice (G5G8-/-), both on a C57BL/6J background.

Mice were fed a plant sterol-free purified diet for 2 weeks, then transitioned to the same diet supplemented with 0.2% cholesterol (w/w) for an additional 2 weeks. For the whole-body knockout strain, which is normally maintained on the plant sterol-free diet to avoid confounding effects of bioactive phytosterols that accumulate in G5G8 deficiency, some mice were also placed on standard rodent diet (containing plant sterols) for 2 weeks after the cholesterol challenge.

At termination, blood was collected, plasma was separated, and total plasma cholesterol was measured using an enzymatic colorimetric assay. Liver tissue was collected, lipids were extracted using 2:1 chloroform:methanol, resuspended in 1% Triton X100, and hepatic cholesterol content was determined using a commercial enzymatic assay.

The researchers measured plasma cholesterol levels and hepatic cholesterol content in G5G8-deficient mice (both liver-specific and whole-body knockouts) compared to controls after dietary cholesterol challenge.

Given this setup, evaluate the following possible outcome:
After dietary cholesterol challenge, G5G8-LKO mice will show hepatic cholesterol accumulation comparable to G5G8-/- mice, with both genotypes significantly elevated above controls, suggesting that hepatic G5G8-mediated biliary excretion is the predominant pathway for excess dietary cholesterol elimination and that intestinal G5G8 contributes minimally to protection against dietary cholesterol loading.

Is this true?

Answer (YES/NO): NO